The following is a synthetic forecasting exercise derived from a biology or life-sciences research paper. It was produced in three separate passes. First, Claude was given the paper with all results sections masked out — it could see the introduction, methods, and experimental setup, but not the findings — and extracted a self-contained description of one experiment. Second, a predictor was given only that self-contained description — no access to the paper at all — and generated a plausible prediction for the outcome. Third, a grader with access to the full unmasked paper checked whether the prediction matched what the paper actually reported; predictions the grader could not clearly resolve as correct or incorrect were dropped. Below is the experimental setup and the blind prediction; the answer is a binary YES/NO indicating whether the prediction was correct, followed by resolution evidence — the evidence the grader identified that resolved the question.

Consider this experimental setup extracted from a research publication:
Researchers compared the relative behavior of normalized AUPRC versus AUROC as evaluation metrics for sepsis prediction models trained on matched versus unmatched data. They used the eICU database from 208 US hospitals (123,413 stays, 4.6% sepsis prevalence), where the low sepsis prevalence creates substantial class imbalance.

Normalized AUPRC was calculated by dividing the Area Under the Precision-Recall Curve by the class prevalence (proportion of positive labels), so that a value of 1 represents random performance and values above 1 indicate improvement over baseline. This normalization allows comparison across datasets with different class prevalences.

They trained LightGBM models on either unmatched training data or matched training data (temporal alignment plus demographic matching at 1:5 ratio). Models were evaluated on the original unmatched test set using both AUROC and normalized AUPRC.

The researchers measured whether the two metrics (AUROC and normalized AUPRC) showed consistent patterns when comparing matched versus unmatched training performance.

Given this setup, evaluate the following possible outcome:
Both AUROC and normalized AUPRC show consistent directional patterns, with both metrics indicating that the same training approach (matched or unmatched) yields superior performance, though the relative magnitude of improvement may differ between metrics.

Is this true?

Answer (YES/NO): YES